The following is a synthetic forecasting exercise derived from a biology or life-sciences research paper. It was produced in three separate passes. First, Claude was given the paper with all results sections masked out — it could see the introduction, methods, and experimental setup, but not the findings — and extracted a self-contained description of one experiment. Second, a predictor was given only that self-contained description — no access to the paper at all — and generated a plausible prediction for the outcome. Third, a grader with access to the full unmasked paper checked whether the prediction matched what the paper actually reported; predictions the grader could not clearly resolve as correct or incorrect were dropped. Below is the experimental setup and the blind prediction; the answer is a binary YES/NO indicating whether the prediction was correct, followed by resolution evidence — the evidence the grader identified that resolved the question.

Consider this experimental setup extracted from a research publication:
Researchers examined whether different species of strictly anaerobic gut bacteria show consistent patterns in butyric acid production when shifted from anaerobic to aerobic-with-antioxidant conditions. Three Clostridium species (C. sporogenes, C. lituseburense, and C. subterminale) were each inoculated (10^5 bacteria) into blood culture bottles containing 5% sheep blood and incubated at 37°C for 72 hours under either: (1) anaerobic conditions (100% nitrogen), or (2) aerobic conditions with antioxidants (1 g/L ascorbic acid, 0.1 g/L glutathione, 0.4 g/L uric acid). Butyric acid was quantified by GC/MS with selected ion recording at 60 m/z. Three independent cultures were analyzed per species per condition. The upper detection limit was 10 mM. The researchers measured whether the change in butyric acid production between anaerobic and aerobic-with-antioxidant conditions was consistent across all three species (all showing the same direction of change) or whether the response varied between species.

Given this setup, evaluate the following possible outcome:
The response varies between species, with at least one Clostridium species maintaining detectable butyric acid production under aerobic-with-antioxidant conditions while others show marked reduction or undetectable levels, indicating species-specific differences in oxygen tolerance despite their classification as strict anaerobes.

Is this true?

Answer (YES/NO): NO